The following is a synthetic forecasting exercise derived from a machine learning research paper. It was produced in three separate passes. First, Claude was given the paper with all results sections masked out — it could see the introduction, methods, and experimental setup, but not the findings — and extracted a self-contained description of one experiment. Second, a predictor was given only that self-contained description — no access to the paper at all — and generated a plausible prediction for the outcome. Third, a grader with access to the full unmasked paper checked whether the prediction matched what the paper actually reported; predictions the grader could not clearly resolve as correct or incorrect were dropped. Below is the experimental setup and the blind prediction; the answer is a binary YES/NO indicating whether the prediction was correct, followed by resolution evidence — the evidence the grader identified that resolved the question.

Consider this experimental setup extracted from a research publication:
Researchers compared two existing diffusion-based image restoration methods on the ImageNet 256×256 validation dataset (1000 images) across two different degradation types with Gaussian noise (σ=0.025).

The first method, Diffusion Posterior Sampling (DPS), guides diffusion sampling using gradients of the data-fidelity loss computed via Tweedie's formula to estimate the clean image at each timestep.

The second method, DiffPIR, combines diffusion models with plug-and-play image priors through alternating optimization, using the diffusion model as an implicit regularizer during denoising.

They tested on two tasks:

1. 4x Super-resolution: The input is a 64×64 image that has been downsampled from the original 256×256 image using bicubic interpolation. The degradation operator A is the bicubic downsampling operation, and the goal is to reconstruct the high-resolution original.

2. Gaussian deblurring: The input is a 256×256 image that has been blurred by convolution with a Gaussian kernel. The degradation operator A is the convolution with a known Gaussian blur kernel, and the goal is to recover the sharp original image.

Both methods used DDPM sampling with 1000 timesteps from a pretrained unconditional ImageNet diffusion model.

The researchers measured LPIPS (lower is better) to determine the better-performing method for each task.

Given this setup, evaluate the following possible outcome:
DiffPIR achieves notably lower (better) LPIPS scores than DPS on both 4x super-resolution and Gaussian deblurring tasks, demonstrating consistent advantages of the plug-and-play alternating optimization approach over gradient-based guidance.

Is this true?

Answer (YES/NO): NO